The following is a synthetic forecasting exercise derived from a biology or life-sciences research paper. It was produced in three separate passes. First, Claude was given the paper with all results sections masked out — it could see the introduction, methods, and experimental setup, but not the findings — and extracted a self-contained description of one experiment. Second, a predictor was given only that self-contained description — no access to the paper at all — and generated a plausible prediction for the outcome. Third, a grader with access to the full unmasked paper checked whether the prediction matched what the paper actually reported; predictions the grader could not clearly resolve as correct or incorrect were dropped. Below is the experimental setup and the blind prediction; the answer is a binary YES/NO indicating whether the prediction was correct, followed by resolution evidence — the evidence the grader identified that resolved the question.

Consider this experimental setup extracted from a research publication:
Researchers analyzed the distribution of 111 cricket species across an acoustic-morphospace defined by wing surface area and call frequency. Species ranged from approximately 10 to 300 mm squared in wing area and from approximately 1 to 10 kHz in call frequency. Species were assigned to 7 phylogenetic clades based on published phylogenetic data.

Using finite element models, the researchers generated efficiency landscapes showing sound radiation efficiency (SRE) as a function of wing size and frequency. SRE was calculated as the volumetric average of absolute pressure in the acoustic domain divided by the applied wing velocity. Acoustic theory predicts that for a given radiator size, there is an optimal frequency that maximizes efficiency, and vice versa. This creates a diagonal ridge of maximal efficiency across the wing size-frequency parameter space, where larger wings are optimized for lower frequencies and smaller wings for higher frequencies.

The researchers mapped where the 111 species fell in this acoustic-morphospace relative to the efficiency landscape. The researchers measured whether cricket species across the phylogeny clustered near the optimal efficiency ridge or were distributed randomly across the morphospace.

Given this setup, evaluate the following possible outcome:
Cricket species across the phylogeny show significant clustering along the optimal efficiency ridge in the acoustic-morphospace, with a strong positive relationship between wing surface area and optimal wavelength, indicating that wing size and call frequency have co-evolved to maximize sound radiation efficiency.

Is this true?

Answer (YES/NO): NO